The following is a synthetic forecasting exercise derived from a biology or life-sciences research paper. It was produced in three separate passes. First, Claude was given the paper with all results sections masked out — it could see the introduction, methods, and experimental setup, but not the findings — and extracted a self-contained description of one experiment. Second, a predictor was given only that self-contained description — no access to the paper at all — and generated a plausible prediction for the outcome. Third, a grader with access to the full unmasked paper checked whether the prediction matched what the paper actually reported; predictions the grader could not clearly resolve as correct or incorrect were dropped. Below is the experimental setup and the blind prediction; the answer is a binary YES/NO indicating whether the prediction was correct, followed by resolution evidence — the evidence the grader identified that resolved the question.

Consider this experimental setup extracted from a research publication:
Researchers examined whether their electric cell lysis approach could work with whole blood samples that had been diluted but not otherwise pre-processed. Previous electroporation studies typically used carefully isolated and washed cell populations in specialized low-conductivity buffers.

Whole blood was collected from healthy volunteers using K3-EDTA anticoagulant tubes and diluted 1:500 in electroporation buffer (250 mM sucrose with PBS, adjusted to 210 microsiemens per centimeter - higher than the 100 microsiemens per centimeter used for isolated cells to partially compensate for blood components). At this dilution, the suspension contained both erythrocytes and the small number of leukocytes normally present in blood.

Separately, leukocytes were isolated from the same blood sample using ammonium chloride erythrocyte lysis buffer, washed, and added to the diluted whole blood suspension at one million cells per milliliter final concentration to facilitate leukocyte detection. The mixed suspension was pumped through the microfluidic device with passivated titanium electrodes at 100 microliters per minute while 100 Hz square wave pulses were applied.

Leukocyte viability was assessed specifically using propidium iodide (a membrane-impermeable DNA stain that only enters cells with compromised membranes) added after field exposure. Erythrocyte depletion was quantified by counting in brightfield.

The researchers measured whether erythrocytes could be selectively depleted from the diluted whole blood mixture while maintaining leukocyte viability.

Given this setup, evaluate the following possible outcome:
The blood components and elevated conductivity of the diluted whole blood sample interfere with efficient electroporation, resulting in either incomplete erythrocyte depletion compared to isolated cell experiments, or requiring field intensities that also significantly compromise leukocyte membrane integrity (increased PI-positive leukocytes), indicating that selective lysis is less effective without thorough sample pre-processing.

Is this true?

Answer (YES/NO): NO